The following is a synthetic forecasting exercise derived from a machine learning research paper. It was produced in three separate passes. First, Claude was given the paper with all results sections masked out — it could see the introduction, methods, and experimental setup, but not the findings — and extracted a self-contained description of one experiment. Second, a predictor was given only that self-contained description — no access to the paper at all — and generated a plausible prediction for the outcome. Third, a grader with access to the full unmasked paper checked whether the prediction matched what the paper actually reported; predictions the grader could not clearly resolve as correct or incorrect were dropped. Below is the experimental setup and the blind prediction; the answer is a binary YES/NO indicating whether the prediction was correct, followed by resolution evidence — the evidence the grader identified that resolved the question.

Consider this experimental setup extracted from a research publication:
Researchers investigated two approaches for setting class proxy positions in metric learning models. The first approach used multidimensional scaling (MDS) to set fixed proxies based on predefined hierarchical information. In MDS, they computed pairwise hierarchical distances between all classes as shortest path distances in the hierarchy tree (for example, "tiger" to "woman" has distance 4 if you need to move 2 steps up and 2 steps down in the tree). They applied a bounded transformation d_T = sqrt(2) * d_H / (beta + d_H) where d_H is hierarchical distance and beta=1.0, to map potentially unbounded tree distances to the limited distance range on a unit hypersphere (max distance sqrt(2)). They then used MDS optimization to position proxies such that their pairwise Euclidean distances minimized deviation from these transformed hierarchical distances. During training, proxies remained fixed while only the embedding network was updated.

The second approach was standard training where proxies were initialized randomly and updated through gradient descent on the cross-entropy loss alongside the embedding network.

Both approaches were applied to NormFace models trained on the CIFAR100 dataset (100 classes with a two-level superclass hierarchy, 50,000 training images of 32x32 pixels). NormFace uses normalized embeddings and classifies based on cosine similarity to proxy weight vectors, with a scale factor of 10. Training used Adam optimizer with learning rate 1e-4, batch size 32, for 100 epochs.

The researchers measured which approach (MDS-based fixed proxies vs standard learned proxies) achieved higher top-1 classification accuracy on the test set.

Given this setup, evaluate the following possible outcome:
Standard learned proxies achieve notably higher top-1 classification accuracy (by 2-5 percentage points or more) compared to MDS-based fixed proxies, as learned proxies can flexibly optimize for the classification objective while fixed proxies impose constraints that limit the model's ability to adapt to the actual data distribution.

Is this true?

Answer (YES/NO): NO